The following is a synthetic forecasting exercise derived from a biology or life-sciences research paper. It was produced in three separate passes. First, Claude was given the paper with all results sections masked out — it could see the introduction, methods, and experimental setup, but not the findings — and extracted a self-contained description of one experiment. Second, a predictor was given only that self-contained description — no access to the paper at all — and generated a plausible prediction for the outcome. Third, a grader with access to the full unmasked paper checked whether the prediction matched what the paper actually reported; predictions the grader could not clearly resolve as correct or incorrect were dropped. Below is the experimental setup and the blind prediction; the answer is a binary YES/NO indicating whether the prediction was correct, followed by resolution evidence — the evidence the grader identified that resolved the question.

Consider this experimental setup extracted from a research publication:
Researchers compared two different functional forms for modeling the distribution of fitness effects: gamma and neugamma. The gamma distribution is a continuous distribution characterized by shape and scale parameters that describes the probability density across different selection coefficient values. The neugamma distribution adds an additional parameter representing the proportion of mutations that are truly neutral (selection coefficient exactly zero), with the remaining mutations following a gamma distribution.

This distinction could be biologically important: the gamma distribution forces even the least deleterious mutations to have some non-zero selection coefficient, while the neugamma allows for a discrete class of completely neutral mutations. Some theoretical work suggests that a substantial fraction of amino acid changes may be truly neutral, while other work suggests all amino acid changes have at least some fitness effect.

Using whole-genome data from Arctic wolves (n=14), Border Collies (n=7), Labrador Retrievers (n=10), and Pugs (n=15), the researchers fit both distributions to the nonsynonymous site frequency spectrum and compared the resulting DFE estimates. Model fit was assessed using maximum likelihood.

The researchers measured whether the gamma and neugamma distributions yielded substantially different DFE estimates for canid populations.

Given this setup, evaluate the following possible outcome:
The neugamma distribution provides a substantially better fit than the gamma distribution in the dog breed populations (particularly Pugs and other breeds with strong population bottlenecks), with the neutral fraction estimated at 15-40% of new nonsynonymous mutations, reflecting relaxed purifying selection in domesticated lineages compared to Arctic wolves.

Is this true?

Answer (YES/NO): NO